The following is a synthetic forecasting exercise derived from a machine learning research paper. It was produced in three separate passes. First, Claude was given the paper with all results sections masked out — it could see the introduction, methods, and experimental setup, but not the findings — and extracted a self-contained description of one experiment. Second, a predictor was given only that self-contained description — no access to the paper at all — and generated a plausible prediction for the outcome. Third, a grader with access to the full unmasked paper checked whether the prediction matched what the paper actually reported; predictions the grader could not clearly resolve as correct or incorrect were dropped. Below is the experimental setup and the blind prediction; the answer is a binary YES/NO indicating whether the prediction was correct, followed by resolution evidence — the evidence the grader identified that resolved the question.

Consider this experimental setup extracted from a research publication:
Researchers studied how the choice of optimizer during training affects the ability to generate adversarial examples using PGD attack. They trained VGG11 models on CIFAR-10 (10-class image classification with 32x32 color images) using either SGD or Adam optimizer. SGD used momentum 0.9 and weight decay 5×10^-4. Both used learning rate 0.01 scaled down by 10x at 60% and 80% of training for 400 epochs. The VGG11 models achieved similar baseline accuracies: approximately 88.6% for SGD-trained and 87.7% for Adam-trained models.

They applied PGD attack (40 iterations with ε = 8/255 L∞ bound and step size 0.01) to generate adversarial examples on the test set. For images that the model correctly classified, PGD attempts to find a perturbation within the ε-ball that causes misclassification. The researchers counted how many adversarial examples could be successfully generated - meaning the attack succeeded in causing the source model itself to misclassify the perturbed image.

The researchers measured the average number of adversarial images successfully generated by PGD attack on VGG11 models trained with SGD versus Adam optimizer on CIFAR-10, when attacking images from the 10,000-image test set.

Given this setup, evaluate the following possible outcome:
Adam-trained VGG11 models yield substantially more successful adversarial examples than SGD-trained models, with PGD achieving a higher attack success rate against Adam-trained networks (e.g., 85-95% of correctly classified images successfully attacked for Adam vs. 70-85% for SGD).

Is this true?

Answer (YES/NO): NO